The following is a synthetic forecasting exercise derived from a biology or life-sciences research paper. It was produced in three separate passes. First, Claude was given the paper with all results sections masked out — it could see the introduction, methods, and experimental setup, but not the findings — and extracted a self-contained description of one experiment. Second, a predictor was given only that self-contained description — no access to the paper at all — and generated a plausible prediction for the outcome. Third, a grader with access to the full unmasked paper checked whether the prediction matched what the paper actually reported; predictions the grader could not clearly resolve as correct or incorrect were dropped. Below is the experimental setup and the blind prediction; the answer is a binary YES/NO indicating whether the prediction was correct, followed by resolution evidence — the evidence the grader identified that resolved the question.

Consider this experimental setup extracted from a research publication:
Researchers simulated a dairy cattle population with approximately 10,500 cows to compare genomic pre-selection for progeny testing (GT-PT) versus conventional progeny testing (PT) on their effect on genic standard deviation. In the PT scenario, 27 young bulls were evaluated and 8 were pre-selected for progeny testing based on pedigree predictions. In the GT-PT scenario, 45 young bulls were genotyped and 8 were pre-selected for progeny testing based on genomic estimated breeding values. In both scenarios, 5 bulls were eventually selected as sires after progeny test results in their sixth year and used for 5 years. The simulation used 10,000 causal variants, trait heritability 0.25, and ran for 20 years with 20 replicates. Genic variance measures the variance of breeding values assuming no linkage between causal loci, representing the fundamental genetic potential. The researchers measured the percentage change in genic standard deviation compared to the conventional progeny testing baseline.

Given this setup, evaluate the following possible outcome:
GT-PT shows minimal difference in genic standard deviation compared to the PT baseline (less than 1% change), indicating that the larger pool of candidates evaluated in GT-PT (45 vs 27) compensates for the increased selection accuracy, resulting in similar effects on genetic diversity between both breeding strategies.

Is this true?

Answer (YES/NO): YES